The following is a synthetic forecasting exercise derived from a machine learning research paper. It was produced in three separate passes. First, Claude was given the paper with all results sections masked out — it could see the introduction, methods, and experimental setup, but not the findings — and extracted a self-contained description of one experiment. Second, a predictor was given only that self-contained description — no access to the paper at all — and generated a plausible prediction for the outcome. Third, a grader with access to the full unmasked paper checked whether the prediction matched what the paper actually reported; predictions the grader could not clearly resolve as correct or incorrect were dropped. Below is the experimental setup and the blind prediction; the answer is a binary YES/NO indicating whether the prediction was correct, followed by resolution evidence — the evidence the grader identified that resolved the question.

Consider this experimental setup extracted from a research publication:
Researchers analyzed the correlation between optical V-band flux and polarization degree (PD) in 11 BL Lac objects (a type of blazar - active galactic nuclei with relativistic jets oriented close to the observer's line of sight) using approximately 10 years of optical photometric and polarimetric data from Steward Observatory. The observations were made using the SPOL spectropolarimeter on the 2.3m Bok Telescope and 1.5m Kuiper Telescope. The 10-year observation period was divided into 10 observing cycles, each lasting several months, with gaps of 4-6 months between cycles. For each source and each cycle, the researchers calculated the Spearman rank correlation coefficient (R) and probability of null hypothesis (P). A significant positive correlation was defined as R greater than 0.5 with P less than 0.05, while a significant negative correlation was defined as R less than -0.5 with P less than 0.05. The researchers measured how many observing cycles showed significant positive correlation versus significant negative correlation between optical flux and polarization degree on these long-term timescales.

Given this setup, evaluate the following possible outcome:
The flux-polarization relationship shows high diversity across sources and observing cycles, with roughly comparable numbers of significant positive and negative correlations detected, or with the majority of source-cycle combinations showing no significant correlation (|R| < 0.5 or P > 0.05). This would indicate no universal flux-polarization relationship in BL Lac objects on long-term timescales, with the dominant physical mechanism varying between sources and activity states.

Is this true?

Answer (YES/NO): YES